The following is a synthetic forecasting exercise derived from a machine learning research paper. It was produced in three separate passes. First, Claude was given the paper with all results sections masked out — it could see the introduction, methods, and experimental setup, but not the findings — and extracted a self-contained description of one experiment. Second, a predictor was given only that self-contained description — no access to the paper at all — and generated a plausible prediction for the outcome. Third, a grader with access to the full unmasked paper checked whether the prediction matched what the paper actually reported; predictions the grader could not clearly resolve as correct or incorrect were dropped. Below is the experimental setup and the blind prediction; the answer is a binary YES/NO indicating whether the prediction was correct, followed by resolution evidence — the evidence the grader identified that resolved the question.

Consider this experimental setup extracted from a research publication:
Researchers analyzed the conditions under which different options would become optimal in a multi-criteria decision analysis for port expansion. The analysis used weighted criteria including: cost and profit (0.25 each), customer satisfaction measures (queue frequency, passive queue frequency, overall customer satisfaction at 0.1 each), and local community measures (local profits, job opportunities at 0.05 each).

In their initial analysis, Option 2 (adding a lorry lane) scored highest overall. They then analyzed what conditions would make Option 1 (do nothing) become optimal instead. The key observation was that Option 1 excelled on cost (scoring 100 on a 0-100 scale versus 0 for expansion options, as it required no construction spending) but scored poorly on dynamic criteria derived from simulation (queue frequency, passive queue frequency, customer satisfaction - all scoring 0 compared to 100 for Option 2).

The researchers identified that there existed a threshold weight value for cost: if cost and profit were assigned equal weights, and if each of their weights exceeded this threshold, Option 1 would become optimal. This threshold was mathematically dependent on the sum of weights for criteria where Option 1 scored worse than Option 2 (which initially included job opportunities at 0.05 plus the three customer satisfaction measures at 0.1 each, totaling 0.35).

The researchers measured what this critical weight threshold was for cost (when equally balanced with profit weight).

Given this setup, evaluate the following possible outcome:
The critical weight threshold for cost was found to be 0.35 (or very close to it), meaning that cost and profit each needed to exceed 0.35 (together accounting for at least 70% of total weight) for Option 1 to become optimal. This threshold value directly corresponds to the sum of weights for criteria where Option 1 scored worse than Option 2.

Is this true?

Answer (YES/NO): NO